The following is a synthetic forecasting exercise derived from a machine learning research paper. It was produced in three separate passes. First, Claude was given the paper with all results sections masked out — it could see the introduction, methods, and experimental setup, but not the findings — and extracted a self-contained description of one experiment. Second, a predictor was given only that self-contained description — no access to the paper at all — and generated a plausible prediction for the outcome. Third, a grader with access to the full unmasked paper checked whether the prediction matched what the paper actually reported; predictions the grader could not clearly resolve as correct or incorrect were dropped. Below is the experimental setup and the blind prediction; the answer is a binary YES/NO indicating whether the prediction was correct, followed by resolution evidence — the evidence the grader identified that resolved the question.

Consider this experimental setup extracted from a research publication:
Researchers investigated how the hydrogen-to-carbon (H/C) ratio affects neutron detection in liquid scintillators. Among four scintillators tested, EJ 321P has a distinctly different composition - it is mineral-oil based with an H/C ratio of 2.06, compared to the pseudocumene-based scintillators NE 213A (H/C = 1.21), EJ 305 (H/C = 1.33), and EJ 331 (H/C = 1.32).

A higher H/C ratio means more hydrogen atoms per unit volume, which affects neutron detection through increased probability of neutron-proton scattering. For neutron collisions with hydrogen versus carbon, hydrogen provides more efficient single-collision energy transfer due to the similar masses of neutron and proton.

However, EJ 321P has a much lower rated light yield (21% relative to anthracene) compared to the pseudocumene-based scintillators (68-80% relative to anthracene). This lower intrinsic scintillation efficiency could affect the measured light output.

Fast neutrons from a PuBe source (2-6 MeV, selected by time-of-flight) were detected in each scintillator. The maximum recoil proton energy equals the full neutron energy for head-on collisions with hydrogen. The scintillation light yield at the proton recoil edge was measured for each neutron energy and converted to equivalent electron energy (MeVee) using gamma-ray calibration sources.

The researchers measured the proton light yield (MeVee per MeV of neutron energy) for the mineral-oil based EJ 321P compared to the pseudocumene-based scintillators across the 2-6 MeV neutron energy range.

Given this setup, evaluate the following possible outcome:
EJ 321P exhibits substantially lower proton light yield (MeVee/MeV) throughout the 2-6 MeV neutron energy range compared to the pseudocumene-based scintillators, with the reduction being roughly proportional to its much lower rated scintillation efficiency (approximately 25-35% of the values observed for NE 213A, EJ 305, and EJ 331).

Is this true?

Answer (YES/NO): NO